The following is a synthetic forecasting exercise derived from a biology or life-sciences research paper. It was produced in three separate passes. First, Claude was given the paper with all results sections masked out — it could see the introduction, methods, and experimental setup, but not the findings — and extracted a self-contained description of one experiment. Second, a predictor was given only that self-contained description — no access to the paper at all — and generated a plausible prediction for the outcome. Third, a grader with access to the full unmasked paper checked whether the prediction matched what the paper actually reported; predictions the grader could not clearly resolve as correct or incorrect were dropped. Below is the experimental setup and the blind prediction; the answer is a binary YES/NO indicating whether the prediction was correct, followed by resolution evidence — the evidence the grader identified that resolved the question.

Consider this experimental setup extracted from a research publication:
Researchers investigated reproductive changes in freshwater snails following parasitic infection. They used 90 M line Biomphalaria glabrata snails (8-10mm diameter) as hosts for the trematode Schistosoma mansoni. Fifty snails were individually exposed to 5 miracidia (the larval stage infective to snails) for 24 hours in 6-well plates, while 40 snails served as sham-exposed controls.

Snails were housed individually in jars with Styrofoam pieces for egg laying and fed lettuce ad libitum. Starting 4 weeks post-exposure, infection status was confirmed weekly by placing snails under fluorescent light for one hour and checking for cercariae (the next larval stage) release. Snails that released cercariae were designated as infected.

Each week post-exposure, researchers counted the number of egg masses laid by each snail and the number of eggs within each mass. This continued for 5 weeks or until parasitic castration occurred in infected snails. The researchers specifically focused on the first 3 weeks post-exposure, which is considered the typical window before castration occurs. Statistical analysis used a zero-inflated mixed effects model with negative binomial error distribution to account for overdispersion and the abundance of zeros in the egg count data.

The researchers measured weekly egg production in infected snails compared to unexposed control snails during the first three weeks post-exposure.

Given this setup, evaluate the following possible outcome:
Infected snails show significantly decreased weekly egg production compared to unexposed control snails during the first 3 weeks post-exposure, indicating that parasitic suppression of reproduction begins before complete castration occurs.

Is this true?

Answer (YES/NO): NO